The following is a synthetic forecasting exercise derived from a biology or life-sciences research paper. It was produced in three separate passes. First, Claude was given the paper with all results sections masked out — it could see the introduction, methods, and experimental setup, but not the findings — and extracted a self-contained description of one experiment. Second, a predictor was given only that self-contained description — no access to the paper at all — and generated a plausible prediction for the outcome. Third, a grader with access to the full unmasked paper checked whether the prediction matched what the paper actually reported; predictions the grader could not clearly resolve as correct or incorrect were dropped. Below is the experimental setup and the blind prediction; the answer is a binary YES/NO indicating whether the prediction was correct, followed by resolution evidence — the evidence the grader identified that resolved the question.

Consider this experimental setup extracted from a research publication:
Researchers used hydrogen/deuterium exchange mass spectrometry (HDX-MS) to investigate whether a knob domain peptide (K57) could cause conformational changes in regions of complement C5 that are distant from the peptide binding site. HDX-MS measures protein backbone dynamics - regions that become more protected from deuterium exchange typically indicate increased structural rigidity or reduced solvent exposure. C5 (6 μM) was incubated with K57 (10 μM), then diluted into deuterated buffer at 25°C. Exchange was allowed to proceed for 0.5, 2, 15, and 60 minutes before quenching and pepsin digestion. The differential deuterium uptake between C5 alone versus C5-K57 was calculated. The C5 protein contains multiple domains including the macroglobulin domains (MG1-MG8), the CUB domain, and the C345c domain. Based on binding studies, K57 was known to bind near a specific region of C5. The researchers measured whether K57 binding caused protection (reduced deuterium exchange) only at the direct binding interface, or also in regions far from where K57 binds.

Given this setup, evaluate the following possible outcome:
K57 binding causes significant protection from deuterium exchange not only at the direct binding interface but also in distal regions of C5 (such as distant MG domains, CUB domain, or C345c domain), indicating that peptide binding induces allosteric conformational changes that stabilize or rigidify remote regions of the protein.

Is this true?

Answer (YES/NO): NO